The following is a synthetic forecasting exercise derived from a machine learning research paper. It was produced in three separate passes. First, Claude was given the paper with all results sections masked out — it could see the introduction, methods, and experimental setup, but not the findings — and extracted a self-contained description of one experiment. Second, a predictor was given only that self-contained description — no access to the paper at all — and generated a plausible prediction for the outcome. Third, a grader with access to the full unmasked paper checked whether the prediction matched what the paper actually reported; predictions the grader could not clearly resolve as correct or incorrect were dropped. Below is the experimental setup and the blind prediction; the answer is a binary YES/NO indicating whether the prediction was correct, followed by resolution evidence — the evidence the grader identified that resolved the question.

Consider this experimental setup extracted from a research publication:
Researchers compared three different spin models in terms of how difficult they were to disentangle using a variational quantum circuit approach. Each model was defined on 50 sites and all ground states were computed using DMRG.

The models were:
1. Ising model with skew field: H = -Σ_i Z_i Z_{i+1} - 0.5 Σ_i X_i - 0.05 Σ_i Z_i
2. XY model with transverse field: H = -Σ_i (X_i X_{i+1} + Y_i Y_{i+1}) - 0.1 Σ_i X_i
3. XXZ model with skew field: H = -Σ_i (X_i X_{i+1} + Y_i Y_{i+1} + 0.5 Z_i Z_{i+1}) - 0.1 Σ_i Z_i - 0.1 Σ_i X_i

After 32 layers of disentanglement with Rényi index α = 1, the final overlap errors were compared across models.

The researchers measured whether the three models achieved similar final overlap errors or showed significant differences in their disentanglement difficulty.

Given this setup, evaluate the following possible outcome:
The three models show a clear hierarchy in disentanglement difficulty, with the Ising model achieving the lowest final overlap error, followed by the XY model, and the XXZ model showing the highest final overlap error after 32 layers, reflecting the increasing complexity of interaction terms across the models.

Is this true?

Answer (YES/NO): NO